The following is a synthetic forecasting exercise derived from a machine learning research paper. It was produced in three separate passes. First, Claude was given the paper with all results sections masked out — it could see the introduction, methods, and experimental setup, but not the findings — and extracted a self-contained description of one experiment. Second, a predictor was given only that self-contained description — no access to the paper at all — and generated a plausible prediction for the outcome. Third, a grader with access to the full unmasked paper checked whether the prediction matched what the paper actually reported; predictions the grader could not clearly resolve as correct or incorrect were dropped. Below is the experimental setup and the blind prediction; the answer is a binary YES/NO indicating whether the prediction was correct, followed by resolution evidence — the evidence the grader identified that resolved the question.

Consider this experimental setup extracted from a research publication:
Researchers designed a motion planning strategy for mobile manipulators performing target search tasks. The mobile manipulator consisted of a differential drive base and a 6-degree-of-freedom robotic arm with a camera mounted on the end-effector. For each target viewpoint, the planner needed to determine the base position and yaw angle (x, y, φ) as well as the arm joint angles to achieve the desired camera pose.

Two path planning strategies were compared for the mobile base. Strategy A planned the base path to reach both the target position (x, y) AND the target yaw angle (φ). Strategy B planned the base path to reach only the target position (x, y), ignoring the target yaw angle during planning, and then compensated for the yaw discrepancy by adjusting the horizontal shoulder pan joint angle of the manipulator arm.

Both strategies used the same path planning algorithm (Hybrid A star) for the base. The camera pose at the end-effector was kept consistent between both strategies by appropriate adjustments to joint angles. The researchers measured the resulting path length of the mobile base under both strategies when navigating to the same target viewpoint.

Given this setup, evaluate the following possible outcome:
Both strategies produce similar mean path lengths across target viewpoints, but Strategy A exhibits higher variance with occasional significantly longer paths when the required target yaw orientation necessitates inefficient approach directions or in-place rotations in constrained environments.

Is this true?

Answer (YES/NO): NO